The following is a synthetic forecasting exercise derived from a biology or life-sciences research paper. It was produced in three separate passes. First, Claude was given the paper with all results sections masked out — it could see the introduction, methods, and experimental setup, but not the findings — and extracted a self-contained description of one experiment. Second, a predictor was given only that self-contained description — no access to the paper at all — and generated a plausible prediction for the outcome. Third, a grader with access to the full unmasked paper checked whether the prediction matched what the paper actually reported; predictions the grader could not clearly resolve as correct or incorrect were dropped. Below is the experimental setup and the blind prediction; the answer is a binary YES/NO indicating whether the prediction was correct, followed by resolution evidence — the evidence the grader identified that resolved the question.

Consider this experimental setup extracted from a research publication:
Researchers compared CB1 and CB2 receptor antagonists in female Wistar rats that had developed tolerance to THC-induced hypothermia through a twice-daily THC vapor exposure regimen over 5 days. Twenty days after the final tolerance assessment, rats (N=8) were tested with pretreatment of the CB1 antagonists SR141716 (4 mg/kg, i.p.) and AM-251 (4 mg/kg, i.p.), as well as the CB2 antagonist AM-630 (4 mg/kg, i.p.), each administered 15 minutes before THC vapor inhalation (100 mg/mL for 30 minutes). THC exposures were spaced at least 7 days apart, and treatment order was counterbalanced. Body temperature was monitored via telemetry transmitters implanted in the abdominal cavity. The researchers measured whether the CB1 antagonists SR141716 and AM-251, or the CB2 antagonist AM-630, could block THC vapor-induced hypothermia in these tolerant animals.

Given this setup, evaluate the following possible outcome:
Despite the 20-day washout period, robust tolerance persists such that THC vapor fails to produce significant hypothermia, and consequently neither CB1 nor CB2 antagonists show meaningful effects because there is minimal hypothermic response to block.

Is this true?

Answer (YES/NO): NO